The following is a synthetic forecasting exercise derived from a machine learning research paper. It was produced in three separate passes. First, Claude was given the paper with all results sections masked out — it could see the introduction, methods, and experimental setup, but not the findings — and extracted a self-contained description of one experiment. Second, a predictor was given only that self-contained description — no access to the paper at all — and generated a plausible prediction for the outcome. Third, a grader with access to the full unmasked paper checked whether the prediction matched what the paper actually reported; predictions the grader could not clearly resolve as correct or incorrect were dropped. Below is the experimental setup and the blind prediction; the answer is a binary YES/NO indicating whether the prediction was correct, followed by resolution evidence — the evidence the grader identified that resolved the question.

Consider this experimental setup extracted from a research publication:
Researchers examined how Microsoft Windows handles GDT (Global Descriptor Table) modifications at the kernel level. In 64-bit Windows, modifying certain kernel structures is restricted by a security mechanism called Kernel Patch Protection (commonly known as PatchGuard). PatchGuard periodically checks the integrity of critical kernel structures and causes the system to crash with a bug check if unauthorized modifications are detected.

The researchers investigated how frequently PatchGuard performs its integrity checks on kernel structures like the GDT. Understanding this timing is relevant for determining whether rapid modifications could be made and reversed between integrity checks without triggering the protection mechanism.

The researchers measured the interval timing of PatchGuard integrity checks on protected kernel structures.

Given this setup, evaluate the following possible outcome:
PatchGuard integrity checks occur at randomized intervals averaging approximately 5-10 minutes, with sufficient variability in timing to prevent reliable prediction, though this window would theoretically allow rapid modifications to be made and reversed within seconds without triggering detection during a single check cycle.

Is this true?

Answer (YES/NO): NO